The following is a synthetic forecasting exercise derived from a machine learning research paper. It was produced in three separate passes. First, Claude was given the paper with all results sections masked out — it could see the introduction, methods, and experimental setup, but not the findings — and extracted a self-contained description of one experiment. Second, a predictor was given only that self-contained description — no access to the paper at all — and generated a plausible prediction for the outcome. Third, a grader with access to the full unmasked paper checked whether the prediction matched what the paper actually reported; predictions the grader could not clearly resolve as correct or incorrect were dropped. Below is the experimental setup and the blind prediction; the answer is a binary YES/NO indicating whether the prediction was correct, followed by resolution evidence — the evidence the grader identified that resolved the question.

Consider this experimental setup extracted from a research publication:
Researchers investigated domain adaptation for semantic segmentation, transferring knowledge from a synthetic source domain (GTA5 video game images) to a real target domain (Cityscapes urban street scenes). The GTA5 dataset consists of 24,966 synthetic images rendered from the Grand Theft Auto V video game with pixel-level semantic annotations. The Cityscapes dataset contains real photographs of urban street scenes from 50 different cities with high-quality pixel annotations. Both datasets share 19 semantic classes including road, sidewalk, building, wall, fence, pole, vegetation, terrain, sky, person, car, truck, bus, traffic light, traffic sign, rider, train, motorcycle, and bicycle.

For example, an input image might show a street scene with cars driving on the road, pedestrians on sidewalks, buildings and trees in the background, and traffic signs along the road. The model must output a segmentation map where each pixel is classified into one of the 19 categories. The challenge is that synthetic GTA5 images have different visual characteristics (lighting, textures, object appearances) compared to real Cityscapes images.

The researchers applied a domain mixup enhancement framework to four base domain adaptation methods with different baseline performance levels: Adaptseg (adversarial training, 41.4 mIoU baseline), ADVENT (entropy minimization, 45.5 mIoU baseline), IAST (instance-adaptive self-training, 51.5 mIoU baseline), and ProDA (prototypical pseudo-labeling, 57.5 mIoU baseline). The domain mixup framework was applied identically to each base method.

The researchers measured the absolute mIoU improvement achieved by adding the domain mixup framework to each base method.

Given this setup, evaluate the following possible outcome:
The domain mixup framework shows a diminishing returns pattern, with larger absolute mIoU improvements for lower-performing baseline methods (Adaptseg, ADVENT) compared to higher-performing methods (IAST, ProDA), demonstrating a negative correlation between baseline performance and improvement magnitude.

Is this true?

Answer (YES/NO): YES